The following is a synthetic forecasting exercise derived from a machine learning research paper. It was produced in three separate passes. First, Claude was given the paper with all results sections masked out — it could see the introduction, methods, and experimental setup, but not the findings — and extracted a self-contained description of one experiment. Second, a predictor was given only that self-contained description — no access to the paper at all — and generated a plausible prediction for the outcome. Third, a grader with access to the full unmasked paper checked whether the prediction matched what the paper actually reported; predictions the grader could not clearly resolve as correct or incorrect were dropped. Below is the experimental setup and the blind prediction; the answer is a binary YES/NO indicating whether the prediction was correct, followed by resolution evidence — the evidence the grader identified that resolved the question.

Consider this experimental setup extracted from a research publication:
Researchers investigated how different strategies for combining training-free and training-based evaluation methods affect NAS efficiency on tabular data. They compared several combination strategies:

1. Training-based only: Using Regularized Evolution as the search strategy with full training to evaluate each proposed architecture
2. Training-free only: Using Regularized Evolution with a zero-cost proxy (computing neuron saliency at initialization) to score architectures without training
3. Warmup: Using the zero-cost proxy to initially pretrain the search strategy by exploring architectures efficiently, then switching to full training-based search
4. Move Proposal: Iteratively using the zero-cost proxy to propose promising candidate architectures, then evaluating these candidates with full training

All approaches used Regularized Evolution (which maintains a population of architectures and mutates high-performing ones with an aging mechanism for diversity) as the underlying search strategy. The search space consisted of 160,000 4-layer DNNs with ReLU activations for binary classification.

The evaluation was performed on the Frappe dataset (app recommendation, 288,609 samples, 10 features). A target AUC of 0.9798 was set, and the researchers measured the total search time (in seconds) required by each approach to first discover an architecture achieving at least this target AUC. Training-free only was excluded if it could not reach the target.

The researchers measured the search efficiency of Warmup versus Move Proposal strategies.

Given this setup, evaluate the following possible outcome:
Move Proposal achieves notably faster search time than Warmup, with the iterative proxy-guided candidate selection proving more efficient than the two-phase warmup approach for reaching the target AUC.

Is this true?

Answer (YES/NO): NO